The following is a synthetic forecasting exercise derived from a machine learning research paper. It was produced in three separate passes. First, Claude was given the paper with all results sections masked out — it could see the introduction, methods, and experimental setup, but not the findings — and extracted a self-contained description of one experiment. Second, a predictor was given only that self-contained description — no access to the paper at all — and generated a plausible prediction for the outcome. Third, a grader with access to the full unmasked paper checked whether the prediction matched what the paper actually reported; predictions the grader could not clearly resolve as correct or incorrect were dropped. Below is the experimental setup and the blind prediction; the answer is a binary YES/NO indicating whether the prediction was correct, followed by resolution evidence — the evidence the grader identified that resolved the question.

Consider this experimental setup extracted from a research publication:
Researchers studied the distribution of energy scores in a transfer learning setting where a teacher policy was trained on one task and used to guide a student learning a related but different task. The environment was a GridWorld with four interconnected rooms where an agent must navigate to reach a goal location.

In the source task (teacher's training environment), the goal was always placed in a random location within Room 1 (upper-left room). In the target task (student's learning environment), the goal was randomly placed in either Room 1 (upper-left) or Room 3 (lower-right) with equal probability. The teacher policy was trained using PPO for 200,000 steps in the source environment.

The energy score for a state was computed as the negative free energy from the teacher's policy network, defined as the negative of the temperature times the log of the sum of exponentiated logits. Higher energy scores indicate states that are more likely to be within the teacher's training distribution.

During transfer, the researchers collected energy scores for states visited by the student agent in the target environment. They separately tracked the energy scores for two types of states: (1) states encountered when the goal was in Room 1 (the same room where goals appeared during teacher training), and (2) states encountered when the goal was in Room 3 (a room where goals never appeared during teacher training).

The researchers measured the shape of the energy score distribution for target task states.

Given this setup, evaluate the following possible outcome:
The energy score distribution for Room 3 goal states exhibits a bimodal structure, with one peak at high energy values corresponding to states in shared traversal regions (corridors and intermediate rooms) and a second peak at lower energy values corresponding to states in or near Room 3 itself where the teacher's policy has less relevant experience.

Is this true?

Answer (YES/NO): NO